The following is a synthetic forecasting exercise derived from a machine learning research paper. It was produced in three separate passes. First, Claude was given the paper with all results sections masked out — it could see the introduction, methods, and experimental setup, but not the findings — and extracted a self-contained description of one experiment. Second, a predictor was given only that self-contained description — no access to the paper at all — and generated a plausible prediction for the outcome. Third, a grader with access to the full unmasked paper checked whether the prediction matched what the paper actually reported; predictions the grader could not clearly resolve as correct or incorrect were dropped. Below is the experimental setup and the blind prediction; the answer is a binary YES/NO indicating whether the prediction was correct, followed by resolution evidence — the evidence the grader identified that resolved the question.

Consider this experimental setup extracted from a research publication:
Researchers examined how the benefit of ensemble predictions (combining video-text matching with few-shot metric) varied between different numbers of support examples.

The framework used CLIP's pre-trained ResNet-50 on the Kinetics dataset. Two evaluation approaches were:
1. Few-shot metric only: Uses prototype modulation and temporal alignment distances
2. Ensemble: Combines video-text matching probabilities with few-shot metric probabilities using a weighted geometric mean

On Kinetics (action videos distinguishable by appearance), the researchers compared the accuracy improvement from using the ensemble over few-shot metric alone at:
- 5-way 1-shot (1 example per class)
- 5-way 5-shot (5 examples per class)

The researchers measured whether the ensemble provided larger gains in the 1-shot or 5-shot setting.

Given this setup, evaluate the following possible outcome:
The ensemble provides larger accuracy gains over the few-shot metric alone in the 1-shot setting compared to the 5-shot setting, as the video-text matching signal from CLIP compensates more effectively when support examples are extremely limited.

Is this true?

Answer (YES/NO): YES